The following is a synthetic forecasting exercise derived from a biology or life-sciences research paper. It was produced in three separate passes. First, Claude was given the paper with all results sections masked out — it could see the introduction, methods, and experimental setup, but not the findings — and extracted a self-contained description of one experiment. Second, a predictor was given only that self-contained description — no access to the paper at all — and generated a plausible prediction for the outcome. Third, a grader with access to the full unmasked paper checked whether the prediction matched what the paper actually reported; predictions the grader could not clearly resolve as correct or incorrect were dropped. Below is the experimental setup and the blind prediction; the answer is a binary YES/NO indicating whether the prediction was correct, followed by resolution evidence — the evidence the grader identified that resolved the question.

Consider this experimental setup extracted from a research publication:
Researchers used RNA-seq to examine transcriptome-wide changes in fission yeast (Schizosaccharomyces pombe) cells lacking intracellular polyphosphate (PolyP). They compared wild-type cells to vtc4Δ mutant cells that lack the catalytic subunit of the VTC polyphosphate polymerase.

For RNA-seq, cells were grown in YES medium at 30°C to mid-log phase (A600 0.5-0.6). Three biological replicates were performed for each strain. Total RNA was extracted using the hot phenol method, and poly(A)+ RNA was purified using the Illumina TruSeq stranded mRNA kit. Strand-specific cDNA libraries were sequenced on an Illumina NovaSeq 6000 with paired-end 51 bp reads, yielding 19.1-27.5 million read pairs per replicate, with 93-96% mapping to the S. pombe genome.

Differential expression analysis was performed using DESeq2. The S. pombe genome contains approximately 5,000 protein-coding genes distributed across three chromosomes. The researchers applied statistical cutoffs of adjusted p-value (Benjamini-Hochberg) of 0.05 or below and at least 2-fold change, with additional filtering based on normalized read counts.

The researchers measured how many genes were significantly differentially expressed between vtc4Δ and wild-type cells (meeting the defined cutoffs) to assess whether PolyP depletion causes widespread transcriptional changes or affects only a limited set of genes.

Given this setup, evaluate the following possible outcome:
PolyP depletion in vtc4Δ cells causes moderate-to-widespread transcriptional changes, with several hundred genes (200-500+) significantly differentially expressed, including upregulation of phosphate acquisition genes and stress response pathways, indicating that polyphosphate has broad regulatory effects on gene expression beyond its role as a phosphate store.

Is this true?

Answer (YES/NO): NO